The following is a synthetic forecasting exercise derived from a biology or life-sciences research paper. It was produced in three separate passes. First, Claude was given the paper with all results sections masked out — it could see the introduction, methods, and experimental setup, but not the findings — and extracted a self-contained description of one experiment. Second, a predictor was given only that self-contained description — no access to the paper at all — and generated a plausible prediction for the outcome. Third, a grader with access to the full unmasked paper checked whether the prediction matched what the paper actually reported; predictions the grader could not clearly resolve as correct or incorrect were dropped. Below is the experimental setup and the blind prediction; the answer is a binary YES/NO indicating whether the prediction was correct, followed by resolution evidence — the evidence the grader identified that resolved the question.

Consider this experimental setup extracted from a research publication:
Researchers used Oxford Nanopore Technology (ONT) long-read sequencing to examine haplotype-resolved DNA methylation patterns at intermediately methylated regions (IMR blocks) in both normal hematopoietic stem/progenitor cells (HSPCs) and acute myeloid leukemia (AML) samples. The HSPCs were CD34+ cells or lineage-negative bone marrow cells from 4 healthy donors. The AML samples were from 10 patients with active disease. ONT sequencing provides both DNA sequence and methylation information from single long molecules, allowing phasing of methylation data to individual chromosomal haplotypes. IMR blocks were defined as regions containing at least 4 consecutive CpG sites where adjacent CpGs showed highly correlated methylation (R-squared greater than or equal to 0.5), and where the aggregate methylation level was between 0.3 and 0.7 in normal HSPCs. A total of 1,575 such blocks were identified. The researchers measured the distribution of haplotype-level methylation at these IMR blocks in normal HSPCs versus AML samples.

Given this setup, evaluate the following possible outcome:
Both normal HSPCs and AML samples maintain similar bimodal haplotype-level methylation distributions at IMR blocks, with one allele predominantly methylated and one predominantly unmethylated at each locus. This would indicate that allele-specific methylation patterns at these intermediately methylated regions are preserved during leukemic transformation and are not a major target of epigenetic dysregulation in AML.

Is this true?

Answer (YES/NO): NO